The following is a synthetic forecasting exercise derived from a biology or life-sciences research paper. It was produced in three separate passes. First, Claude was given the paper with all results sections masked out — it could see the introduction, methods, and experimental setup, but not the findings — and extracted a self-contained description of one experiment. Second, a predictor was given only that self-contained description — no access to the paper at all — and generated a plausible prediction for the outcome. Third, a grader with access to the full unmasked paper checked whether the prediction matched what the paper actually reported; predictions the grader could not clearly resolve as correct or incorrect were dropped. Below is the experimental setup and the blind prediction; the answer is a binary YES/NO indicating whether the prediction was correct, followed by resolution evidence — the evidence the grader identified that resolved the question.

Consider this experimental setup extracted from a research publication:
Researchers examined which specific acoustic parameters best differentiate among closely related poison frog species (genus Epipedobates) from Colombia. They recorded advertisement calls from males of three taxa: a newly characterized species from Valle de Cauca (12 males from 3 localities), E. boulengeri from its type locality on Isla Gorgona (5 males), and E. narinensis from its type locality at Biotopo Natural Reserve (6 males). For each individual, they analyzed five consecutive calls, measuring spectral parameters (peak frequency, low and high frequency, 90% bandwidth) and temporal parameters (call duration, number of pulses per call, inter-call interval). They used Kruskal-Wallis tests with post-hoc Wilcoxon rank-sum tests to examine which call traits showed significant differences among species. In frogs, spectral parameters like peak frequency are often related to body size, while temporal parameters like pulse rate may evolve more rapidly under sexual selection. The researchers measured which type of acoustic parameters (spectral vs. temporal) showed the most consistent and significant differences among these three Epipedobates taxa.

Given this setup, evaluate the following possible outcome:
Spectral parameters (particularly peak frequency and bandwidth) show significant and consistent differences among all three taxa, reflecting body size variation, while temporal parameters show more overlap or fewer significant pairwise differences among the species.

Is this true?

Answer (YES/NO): NO